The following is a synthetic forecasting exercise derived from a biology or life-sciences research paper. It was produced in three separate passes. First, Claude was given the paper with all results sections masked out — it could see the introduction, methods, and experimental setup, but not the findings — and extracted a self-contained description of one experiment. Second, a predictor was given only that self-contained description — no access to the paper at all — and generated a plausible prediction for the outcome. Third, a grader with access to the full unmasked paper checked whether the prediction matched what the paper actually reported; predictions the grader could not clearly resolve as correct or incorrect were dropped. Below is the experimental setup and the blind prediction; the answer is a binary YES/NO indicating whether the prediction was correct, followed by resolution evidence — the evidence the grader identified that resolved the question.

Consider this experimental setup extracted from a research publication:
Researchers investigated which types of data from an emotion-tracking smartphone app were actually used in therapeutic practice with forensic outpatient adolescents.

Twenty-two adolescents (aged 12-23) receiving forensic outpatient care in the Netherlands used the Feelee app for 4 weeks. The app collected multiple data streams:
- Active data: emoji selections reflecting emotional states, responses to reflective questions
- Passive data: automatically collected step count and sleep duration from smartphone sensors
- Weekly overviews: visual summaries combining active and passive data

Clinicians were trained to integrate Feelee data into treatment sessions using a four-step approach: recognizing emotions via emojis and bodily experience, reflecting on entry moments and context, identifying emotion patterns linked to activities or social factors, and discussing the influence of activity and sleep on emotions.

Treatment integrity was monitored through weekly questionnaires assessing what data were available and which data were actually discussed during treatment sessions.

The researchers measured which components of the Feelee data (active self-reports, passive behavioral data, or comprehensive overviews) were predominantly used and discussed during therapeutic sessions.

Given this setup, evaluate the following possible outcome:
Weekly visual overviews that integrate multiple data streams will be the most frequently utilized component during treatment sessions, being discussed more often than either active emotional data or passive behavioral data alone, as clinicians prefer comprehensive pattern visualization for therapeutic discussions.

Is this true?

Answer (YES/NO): NO